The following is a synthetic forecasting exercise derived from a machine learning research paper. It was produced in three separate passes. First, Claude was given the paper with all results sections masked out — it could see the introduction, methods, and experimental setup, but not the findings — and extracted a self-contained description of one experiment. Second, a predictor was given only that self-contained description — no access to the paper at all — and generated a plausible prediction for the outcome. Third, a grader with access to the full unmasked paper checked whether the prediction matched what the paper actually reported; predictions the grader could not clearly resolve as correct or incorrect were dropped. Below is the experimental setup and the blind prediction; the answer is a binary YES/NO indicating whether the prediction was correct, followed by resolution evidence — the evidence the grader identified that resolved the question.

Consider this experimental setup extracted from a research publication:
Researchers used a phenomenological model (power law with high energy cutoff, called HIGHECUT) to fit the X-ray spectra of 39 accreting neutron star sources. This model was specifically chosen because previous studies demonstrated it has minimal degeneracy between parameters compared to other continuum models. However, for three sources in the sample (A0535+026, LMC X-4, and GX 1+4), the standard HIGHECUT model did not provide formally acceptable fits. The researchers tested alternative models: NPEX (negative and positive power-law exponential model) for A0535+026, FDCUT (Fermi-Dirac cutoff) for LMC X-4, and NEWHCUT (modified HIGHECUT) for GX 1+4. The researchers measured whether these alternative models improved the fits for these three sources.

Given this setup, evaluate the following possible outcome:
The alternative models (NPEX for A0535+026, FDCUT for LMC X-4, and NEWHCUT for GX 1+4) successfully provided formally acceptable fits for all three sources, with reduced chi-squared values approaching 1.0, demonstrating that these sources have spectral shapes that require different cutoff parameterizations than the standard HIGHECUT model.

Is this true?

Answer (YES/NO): NO